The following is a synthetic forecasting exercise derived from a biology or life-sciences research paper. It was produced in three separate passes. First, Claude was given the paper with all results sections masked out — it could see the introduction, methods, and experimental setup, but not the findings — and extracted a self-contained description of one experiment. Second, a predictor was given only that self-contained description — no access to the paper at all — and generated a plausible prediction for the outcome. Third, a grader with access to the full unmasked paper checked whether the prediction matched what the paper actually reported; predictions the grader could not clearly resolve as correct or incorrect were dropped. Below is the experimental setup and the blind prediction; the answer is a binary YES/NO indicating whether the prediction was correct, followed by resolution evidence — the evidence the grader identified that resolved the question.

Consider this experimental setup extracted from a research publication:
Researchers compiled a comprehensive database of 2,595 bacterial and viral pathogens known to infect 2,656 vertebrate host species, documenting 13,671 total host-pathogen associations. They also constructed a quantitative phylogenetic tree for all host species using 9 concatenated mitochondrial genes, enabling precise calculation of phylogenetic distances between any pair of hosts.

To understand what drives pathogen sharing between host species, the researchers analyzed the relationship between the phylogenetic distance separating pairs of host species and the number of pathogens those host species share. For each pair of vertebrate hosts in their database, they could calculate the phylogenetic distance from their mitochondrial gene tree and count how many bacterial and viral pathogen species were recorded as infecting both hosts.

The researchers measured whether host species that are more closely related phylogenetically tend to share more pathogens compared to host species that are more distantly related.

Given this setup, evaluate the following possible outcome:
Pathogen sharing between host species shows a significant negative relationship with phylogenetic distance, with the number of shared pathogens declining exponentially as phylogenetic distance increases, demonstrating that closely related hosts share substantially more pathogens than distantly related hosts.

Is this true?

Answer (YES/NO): NO